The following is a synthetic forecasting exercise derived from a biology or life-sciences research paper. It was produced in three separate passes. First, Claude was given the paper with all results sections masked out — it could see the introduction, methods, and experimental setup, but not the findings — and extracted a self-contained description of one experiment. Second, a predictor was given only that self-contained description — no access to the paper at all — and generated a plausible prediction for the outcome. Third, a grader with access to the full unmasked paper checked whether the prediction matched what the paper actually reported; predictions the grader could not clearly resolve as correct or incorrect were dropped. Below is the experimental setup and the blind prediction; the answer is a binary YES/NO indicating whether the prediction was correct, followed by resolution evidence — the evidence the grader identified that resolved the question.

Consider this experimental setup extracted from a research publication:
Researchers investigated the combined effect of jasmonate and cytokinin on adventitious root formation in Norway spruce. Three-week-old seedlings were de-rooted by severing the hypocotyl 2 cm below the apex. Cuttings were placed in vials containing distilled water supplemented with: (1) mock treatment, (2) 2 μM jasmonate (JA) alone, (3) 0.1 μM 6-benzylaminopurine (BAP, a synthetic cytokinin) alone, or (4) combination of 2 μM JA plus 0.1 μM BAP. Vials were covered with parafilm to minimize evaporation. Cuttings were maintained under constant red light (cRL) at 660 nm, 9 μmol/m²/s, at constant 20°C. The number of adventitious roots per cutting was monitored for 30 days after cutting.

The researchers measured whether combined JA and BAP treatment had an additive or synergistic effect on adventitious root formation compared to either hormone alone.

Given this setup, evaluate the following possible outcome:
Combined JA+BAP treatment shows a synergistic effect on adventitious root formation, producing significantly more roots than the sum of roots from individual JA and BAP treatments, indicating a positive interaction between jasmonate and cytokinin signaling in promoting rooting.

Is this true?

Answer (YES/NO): NO